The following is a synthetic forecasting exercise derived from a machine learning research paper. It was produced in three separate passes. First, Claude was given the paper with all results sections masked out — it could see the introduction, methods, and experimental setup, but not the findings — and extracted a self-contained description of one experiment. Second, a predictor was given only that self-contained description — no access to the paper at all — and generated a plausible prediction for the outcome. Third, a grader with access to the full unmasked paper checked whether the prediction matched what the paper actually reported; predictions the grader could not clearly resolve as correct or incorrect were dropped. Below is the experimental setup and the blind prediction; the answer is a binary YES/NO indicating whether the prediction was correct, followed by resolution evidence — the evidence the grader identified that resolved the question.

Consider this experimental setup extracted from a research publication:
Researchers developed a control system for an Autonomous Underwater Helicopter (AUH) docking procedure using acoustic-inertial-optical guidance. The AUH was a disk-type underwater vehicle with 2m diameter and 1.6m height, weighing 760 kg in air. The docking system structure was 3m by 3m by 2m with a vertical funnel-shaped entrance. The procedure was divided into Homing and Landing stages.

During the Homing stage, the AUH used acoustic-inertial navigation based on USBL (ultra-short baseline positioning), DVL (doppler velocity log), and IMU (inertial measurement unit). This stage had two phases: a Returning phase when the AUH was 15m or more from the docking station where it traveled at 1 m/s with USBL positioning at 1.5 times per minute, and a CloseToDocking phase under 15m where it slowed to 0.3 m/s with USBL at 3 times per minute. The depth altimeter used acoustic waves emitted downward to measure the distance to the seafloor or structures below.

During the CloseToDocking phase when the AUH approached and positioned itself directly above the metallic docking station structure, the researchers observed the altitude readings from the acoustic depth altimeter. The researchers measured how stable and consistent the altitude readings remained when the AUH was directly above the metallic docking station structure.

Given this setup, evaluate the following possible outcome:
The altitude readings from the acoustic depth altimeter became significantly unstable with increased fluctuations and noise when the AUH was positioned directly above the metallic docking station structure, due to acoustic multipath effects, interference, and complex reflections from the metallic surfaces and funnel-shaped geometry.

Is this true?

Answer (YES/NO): NO